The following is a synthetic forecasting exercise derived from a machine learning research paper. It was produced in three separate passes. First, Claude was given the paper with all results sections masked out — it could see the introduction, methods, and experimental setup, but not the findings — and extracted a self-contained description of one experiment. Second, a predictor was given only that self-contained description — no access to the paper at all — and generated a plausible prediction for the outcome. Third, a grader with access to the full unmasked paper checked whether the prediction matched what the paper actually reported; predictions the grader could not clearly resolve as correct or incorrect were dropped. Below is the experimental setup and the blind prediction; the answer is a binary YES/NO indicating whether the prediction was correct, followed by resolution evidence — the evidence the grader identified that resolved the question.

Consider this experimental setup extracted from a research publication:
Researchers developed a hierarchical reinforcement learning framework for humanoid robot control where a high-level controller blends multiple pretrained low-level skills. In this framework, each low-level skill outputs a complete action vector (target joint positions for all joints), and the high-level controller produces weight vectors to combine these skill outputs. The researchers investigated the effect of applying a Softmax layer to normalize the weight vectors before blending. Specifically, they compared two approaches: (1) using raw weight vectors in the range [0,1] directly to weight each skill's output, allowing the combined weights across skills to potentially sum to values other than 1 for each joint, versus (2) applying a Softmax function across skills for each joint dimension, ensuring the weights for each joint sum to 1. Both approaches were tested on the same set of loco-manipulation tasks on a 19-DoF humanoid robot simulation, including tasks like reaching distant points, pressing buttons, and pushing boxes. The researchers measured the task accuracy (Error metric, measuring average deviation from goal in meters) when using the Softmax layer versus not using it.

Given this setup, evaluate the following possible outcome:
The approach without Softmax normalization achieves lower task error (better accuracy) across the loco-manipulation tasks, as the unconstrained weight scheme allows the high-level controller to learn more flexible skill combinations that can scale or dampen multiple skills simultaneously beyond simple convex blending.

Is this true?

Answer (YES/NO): NO